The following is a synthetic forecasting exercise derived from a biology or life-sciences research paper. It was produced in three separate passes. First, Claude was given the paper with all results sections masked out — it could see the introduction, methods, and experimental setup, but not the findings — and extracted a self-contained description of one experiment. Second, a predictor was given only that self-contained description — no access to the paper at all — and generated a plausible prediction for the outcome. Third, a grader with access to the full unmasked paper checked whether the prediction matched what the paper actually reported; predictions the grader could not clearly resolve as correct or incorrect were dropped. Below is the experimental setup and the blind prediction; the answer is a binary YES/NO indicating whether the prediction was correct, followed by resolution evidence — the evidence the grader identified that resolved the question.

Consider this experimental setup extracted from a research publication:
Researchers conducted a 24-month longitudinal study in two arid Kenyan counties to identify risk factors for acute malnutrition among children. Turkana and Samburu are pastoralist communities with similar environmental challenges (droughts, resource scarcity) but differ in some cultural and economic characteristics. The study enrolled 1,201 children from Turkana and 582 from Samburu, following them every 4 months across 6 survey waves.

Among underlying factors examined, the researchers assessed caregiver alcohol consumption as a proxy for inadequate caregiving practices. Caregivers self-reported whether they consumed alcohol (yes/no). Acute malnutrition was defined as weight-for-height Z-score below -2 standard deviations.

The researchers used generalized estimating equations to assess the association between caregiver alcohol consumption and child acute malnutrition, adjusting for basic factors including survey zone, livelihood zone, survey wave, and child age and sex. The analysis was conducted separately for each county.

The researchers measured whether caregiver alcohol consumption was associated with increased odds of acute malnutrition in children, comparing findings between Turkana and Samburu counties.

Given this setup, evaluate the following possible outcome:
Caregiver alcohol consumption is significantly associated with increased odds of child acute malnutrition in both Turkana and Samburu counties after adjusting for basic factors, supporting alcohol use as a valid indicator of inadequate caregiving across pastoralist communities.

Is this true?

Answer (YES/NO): NO